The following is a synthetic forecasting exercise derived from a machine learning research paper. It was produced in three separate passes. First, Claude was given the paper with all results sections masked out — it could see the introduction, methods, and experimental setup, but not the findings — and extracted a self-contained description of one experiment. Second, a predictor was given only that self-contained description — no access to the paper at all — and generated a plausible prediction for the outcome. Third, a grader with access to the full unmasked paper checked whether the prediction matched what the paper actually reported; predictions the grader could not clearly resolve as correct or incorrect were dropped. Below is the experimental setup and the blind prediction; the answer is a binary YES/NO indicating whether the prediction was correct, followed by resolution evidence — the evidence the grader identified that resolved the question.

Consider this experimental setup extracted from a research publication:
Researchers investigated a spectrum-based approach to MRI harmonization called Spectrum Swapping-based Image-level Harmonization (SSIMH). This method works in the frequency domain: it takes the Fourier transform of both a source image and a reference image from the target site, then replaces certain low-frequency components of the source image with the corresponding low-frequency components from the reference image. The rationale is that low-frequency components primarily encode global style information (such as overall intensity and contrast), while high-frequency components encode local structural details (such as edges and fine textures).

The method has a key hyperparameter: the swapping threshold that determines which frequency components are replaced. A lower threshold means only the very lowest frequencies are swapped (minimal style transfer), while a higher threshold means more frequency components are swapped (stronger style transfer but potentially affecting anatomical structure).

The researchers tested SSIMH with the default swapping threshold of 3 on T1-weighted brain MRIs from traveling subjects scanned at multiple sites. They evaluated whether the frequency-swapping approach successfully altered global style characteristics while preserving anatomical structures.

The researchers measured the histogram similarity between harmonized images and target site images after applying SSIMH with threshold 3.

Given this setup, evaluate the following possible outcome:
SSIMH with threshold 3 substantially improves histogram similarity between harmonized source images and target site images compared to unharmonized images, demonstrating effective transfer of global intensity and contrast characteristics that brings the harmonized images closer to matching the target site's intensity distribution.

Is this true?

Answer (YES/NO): NO